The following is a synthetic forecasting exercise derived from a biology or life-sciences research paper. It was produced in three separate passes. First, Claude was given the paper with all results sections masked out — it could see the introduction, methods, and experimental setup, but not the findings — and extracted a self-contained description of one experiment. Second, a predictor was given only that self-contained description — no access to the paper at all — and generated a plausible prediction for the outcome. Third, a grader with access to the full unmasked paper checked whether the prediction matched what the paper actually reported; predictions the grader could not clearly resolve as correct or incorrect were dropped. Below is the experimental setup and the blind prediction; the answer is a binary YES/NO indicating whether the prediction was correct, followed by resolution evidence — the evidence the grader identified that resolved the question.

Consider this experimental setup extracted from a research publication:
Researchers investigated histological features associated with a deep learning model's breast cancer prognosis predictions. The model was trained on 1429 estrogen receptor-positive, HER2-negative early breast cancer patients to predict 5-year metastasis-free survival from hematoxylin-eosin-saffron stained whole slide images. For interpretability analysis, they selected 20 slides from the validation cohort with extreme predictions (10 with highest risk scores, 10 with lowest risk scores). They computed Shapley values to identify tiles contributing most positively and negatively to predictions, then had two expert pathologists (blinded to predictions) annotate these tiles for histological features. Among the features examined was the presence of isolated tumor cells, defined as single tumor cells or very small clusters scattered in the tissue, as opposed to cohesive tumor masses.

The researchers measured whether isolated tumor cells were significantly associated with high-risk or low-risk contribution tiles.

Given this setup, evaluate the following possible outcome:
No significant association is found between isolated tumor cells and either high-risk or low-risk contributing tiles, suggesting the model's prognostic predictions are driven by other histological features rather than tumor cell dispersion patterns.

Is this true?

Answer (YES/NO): NO